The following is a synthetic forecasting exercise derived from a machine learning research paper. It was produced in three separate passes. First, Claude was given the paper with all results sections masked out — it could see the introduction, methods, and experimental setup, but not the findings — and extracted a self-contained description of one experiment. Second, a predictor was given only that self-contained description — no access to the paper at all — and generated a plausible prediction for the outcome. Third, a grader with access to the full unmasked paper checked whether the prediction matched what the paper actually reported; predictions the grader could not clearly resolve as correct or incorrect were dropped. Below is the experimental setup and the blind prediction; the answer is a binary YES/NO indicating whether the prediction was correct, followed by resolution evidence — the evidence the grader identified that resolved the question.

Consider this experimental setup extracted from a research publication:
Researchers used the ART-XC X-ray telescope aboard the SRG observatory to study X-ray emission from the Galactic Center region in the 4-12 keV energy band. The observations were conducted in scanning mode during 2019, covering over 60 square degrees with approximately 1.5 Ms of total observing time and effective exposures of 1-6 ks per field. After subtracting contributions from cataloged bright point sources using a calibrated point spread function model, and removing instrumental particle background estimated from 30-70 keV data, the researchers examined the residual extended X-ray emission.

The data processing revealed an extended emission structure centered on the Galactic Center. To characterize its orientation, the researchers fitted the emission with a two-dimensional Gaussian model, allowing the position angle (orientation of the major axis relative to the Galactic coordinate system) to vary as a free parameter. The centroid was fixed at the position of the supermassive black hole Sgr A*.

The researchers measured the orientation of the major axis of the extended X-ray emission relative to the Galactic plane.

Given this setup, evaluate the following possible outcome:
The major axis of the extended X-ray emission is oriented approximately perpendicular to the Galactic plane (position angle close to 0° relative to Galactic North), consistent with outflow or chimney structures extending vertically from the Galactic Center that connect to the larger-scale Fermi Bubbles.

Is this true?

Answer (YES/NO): NO